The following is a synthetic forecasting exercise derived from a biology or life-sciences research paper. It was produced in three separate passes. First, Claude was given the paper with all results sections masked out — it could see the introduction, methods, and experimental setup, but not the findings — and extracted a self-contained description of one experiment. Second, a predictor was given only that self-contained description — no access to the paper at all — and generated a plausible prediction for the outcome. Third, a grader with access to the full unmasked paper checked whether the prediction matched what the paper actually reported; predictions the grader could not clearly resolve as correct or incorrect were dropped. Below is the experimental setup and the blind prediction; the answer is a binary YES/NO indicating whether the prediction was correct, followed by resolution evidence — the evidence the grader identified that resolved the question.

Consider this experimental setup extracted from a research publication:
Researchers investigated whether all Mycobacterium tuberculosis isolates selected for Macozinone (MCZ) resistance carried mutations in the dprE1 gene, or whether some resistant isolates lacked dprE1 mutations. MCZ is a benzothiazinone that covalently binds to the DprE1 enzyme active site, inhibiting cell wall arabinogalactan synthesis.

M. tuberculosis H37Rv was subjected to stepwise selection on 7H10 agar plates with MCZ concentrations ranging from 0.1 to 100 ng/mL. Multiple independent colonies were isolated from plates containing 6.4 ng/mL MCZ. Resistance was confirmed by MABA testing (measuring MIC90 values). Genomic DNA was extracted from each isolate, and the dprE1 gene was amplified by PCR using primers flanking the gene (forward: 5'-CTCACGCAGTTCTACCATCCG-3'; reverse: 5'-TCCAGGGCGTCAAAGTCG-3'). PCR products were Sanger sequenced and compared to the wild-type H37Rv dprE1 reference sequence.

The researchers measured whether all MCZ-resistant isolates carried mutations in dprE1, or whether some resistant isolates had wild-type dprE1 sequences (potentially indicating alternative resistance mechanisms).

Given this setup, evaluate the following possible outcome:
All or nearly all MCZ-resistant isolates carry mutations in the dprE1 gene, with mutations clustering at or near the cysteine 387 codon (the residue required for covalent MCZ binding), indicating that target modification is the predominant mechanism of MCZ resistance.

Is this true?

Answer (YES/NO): NO